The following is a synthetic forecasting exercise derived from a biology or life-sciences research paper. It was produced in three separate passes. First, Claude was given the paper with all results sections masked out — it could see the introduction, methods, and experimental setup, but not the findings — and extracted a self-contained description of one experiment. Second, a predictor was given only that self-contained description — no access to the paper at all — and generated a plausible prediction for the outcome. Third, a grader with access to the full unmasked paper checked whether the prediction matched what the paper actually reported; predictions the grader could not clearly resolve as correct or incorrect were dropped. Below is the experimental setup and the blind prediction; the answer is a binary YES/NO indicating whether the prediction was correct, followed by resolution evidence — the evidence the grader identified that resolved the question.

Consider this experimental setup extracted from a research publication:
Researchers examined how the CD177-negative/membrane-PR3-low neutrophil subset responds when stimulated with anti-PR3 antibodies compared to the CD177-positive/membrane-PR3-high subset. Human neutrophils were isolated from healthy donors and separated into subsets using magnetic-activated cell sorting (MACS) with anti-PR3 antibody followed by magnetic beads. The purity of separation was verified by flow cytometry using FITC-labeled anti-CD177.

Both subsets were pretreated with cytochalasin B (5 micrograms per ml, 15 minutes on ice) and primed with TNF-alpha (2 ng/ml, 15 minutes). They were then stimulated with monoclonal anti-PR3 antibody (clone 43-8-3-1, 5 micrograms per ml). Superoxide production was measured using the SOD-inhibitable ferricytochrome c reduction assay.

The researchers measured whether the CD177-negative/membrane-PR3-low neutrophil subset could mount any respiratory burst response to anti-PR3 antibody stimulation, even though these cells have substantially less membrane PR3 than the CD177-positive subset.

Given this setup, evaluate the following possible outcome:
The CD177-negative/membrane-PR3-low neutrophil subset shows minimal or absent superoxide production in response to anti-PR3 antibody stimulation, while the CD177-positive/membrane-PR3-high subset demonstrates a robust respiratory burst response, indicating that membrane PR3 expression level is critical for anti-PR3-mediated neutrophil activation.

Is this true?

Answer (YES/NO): NO